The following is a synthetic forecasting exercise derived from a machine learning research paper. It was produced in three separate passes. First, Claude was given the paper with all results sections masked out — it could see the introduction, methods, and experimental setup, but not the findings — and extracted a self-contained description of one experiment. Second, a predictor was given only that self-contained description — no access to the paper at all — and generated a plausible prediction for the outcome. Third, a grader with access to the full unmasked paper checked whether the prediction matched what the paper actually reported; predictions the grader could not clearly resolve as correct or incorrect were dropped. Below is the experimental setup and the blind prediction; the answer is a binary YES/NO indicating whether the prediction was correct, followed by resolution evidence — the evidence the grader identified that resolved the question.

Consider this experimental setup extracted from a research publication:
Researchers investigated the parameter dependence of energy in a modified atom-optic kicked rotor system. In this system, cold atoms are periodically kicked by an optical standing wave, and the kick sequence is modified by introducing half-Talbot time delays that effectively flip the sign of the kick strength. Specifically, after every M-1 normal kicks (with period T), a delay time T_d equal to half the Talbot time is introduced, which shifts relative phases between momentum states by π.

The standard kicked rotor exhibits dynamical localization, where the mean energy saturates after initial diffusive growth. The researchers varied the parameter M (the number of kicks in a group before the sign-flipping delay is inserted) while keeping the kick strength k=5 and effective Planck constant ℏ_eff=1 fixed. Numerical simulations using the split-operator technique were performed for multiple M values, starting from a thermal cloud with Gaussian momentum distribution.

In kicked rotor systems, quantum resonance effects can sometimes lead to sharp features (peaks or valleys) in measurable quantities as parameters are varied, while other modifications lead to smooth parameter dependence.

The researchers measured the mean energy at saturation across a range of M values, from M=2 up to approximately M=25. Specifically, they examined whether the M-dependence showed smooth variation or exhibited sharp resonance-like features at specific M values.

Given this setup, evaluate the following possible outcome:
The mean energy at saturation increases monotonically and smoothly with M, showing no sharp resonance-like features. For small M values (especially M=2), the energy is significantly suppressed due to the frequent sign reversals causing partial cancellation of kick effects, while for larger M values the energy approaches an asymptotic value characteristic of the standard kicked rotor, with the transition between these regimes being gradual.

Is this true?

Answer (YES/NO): NO